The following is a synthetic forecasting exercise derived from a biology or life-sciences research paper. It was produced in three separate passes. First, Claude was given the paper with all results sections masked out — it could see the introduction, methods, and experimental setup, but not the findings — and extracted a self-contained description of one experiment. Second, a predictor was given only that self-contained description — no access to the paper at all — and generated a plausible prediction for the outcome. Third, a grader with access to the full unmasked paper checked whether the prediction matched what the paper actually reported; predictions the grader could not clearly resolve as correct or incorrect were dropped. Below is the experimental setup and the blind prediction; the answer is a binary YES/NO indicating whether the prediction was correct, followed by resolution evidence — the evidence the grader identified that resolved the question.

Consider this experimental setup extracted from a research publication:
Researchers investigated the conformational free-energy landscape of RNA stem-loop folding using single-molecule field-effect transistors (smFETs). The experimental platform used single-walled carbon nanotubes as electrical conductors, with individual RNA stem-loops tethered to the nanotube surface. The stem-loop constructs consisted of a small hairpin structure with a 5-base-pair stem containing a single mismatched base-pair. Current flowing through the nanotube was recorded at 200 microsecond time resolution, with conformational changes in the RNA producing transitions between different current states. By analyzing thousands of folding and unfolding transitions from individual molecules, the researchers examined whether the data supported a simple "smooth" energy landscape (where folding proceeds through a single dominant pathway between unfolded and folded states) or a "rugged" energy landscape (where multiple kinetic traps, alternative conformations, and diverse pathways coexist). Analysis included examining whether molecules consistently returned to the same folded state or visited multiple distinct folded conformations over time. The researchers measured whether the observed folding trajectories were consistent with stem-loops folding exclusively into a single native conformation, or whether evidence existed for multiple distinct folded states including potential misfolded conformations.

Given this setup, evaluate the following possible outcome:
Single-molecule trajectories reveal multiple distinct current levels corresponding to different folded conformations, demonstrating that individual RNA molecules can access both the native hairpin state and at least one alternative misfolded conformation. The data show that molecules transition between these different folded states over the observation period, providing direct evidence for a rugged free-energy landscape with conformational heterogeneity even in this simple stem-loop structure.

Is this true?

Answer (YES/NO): NO